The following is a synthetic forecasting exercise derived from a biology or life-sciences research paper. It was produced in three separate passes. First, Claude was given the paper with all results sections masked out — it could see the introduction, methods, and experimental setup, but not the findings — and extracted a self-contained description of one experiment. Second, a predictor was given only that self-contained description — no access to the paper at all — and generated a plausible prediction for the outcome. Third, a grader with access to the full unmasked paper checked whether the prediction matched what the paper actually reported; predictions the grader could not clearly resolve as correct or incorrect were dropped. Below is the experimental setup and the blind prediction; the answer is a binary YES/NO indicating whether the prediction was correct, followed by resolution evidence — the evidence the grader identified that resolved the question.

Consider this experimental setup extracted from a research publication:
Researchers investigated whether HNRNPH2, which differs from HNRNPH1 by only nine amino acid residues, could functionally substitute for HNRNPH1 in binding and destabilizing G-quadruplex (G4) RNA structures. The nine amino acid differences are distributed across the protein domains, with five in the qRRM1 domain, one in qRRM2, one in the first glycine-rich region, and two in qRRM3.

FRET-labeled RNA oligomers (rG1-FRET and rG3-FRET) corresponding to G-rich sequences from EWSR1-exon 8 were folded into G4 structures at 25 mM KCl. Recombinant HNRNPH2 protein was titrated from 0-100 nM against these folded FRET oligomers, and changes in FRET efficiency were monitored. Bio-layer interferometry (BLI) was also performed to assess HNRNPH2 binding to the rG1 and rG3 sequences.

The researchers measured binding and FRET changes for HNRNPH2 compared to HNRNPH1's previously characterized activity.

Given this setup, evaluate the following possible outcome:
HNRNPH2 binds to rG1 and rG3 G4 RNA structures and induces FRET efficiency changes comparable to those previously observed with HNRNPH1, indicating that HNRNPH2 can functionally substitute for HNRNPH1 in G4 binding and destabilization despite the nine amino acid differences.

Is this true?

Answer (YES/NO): NO